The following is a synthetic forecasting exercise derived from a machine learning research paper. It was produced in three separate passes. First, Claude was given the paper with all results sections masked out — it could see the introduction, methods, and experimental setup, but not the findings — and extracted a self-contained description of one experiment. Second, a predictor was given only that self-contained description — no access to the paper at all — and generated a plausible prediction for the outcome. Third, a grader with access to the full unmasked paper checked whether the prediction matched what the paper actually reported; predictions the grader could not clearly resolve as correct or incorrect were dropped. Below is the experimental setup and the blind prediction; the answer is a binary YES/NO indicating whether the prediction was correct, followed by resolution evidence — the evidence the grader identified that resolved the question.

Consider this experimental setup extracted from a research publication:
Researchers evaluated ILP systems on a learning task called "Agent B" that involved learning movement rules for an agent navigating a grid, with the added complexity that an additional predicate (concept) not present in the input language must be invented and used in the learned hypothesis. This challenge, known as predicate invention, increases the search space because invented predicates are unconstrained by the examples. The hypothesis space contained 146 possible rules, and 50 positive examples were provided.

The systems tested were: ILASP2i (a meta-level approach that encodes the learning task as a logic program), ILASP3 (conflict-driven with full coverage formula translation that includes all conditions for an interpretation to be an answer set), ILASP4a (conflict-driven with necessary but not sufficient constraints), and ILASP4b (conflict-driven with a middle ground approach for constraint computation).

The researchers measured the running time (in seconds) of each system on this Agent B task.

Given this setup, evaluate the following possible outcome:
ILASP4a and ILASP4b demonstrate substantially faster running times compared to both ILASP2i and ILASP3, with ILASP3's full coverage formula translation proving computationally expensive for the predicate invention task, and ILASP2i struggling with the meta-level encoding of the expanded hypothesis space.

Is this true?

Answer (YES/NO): NO